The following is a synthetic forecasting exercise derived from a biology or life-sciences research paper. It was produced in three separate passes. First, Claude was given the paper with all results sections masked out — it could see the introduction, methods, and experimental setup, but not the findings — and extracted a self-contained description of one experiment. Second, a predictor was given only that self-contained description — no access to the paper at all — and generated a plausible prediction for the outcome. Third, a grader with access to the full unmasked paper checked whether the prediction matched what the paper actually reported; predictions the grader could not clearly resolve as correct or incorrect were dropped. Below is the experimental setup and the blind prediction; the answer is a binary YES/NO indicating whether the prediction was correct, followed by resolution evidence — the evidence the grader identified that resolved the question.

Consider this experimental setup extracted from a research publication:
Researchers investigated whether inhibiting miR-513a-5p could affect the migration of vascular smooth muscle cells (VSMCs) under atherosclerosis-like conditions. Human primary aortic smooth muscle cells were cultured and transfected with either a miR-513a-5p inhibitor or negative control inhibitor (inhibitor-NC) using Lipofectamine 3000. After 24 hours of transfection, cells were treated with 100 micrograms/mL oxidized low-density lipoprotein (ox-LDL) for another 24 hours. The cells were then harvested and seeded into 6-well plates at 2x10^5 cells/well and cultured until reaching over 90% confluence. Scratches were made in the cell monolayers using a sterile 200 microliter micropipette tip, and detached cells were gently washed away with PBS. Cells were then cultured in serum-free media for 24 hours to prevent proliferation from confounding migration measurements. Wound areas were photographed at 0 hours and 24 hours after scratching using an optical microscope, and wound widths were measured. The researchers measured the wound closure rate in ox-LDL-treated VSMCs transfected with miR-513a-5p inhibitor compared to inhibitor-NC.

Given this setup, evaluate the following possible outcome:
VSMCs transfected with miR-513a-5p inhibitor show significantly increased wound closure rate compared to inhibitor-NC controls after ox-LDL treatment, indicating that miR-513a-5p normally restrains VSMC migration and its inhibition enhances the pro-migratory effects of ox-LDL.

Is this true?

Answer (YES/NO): NO